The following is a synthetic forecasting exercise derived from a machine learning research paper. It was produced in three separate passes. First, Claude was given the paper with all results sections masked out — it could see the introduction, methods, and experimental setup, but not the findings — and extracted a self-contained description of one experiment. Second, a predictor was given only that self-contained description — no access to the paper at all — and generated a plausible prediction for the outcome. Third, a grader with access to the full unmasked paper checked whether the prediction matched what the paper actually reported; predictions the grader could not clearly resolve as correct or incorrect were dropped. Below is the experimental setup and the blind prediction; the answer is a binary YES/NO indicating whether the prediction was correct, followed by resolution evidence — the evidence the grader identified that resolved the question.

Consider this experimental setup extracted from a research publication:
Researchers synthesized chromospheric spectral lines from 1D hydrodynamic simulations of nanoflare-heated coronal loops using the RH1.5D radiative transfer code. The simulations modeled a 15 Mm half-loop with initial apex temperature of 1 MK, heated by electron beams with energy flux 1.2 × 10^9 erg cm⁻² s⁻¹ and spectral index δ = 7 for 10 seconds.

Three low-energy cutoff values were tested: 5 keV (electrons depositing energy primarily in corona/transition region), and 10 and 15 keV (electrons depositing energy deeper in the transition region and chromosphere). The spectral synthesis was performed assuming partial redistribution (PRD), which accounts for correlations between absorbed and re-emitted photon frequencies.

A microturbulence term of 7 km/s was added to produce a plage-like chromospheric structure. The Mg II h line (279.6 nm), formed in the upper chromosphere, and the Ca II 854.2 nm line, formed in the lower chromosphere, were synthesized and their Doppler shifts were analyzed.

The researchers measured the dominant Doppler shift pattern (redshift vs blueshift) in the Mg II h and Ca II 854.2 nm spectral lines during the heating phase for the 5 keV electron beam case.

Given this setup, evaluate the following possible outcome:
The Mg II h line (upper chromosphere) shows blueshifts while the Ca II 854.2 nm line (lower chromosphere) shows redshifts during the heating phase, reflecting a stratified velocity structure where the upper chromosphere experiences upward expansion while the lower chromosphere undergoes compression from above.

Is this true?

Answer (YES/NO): NO